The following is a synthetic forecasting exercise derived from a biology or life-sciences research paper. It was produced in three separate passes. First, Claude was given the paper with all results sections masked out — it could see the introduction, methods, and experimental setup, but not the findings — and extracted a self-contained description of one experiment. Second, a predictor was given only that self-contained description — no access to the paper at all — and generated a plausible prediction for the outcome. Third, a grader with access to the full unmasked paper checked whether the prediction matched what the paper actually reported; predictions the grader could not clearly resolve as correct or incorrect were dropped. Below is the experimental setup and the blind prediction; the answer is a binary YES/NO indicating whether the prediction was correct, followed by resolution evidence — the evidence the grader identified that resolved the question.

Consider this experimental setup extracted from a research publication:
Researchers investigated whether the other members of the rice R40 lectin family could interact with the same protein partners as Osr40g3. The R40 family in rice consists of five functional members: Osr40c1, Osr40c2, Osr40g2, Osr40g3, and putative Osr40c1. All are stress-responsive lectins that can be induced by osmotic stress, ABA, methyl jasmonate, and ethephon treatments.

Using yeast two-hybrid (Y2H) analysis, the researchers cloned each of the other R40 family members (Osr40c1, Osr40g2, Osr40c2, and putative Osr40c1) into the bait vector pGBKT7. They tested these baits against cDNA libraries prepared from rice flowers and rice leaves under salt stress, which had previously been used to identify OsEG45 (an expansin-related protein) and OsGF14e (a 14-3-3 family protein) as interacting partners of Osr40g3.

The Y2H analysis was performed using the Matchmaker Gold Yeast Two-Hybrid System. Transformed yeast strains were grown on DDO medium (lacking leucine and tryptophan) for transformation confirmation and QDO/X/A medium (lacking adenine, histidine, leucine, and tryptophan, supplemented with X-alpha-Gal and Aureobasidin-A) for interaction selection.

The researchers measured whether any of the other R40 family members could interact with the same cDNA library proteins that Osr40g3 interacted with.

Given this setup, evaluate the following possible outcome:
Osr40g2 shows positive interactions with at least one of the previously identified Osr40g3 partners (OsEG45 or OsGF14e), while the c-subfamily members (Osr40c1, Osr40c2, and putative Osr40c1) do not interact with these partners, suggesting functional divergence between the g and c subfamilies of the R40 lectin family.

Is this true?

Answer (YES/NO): NO